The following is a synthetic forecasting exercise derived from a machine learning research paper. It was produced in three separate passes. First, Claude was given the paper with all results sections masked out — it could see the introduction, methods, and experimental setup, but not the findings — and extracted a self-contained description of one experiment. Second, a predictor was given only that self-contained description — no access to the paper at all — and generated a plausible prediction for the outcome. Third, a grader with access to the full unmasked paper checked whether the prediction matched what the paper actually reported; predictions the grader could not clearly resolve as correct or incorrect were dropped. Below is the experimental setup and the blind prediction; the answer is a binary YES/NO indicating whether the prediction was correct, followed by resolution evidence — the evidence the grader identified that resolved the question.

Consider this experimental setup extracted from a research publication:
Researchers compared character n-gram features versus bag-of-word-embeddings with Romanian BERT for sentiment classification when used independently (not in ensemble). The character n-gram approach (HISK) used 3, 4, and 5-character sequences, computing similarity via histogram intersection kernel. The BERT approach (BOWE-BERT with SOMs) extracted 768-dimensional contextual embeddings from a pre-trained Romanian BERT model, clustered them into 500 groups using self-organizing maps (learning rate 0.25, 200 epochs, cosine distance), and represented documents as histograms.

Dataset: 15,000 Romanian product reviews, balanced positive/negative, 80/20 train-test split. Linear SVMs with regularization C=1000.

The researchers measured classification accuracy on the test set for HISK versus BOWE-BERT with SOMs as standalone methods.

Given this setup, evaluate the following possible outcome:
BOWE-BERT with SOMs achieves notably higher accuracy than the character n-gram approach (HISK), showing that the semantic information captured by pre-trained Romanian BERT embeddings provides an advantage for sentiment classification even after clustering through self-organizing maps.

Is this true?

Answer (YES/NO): NO